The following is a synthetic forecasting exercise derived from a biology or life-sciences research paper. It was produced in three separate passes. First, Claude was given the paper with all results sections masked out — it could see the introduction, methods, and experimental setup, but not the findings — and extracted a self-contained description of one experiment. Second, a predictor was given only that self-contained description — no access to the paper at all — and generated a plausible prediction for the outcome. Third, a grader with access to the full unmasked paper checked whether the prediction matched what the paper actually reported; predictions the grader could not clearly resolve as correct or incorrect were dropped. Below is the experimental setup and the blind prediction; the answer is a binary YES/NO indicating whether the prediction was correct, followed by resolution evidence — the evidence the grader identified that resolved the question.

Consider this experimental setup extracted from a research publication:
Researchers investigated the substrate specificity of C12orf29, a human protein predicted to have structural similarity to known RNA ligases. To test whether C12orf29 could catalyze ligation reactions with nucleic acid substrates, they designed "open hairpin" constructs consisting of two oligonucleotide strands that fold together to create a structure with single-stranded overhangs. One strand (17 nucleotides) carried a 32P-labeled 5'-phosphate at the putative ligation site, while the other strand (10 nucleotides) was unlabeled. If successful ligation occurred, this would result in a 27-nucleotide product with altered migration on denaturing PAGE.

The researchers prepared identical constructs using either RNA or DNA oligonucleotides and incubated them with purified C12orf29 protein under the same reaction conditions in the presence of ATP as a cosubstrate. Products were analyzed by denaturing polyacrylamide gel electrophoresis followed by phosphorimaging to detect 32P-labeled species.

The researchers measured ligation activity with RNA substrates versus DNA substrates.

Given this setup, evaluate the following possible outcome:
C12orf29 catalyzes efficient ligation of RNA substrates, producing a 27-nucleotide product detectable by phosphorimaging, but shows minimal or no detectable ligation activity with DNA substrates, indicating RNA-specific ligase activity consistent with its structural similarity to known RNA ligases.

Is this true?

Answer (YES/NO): YES